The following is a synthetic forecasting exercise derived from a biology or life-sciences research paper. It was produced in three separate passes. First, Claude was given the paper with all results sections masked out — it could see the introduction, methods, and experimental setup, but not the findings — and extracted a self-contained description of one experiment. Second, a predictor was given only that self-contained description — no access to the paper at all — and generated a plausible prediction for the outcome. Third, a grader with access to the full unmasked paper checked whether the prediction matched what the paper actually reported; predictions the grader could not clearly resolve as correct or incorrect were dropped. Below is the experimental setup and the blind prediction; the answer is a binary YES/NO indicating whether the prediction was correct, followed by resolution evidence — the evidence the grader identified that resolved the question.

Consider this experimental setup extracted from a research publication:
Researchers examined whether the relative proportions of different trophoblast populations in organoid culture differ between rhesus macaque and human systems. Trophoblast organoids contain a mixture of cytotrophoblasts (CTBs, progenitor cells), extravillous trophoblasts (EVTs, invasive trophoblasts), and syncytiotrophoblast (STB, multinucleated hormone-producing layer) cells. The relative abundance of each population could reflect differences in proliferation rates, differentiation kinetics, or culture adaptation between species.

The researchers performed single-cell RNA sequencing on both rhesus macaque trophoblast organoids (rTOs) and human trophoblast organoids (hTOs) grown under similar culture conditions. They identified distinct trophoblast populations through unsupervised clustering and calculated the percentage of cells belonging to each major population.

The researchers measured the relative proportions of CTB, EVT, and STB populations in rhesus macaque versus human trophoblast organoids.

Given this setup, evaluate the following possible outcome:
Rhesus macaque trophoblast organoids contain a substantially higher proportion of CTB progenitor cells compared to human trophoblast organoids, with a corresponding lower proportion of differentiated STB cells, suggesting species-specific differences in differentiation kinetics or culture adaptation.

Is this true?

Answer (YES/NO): NO